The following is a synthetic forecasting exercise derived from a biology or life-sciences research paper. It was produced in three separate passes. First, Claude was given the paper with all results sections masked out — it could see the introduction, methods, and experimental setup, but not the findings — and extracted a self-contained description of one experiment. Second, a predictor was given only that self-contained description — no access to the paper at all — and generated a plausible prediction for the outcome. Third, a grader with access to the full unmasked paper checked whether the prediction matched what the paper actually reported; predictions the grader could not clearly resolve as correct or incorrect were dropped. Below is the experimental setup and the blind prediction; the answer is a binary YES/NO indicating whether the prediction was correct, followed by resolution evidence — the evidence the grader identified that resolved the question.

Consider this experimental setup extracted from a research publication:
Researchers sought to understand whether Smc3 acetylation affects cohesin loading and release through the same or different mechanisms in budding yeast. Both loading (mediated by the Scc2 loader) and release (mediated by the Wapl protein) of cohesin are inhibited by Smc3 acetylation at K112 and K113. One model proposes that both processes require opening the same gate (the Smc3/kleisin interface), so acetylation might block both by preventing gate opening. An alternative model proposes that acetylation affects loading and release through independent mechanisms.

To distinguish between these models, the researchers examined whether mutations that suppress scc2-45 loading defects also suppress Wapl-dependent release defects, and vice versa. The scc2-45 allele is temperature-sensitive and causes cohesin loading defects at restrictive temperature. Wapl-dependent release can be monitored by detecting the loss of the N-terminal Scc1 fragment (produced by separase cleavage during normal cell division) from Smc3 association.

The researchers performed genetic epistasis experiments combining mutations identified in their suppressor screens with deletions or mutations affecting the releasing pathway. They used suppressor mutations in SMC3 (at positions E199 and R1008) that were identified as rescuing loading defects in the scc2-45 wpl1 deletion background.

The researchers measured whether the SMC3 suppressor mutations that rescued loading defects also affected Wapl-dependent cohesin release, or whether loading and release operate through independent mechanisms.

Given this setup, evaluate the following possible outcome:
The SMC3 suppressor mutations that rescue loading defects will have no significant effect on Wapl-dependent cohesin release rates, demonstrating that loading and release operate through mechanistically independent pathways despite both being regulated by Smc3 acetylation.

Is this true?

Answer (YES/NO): YES